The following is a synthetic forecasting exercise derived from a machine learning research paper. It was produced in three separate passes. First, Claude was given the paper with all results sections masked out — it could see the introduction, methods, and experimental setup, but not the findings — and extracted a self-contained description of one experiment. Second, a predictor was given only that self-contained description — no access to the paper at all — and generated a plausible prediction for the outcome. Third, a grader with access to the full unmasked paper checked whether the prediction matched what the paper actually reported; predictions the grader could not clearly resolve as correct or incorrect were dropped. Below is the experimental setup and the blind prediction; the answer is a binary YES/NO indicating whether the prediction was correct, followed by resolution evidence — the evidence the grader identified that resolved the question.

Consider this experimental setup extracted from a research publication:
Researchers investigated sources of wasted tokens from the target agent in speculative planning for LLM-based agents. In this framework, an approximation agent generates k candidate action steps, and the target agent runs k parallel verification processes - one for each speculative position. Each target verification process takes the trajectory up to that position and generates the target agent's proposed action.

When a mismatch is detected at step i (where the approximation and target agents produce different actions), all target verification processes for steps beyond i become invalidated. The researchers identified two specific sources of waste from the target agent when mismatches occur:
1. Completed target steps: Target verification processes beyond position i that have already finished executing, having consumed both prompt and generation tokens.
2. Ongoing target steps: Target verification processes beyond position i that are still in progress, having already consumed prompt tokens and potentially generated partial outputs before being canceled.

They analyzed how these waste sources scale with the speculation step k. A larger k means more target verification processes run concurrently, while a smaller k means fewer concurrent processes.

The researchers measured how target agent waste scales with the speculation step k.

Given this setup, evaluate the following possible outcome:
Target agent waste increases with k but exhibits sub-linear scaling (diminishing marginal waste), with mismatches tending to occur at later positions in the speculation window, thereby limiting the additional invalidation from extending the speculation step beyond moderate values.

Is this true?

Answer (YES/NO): NO